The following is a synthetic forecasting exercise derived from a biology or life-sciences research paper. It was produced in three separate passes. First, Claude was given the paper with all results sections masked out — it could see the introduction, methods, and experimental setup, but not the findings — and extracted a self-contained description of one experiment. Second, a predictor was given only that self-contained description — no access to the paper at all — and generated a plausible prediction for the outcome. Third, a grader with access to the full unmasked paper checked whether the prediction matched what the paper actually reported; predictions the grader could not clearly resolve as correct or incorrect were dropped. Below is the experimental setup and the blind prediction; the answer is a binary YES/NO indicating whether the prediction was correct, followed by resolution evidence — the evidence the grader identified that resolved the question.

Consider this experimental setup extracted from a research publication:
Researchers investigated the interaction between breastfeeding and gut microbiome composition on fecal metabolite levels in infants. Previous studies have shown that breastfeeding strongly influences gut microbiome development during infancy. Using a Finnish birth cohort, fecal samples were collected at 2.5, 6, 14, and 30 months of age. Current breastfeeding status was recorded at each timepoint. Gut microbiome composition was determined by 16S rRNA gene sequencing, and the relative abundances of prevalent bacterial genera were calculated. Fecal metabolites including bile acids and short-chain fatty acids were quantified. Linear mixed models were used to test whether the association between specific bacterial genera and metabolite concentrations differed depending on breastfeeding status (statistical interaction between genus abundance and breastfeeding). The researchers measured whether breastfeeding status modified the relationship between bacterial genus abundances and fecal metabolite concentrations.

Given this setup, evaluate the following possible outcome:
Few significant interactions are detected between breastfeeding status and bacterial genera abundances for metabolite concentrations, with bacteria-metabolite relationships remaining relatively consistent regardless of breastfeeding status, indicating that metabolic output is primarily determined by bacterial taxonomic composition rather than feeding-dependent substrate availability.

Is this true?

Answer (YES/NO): NO